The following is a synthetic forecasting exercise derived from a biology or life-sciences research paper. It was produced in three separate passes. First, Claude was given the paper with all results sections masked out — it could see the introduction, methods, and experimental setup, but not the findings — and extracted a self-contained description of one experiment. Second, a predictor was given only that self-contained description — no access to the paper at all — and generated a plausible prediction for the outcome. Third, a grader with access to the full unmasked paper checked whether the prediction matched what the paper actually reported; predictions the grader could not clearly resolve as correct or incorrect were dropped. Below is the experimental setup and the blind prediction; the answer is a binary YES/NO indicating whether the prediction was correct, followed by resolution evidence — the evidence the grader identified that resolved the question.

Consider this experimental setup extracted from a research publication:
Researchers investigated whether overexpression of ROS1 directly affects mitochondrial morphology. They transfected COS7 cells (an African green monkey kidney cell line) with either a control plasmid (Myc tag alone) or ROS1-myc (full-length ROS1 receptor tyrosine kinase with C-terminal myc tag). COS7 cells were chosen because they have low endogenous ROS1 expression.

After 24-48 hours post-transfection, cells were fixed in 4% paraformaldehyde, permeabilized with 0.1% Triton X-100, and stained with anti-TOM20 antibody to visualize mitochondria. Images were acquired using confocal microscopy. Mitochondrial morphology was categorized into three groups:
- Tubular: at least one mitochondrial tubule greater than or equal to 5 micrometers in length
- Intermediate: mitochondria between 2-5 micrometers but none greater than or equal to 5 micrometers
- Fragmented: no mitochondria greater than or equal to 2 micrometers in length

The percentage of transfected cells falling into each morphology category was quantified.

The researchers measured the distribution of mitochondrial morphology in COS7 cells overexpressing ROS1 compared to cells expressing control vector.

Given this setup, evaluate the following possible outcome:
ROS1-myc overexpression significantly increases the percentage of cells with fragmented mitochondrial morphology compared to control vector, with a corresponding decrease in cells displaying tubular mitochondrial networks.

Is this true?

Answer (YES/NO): YES